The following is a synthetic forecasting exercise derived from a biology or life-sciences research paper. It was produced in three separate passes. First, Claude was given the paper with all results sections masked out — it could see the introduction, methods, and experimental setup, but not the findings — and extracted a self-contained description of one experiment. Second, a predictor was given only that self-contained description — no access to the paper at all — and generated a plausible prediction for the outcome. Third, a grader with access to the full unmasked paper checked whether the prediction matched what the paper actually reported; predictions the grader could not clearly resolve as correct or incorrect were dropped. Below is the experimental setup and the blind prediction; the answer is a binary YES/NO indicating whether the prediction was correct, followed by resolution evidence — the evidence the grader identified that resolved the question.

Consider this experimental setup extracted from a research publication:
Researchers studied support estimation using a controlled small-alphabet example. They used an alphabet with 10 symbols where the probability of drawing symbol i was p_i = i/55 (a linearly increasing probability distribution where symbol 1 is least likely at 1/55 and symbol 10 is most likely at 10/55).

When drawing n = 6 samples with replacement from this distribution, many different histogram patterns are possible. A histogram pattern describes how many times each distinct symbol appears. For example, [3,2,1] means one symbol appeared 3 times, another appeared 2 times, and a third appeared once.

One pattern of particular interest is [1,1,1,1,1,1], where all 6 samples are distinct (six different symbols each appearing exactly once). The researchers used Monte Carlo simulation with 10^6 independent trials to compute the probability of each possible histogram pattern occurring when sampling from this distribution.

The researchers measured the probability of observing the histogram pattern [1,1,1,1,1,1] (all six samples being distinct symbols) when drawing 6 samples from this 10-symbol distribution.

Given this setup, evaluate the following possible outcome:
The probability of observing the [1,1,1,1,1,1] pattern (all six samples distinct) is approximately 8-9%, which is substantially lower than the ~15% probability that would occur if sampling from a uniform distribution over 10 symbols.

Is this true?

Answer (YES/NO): YES